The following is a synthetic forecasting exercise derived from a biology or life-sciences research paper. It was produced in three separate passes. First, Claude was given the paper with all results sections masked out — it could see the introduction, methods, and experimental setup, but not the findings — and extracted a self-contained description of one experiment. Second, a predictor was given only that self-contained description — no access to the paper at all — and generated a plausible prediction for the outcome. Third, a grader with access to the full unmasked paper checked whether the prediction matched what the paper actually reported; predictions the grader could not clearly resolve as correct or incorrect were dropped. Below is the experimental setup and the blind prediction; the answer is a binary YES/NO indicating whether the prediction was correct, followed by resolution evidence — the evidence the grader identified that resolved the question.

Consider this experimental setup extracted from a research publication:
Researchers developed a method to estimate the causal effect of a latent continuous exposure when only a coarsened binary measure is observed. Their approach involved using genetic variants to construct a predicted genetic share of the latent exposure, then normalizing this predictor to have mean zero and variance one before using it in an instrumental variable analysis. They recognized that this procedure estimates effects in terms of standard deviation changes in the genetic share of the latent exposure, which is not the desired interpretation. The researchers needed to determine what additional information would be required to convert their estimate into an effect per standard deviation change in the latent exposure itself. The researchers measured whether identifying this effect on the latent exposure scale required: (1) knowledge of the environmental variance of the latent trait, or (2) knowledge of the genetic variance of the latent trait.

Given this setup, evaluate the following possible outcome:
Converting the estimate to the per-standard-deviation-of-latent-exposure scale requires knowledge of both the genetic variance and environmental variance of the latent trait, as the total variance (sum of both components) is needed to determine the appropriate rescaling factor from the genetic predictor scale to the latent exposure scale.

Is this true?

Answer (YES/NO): NO